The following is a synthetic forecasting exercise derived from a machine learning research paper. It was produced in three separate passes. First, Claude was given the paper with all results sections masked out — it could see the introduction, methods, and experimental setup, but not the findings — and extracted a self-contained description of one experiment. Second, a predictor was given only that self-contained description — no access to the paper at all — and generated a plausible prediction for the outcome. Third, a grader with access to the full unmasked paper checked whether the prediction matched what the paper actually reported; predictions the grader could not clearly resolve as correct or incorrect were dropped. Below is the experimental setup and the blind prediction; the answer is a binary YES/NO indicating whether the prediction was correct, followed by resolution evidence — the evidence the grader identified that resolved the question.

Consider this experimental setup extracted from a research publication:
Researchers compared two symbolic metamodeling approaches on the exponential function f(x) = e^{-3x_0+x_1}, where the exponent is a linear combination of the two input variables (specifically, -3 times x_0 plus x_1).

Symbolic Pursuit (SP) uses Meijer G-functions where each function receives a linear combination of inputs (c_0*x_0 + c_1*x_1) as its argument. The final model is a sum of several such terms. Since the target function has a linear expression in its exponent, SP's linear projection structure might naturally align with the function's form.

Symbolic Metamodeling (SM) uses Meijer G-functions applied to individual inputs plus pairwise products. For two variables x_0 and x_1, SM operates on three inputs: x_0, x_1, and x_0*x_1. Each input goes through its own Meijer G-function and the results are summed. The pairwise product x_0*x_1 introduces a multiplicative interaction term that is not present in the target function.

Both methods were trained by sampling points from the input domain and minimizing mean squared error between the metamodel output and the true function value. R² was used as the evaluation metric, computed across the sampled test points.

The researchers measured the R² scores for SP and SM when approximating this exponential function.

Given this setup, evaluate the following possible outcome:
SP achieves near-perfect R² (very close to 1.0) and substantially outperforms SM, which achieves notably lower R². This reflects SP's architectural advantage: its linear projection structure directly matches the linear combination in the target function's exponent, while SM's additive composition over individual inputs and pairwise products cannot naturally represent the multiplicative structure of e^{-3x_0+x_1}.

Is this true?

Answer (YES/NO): YES